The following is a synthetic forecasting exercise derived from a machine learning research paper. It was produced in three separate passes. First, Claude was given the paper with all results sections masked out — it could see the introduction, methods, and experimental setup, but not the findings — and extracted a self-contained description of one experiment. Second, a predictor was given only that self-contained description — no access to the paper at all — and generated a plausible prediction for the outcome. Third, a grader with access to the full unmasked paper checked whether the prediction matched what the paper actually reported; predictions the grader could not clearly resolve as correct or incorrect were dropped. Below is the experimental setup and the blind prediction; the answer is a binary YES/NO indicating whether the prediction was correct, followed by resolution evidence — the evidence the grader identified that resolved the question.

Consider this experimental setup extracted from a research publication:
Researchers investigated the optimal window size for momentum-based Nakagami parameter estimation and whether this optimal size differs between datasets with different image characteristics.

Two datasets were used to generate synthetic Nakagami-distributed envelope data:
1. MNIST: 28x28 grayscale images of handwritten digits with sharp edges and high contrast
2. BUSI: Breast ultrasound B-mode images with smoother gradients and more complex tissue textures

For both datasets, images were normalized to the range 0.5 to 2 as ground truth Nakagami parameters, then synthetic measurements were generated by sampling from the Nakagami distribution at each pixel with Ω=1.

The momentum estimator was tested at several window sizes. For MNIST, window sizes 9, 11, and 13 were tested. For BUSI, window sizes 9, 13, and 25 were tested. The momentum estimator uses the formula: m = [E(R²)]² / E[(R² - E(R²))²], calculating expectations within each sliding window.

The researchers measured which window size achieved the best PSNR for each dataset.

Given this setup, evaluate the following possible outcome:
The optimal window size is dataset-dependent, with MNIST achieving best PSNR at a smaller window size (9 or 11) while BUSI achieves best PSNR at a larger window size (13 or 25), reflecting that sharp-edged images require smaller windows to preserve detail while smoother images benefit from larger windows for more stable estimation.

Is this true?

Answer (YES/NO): YES